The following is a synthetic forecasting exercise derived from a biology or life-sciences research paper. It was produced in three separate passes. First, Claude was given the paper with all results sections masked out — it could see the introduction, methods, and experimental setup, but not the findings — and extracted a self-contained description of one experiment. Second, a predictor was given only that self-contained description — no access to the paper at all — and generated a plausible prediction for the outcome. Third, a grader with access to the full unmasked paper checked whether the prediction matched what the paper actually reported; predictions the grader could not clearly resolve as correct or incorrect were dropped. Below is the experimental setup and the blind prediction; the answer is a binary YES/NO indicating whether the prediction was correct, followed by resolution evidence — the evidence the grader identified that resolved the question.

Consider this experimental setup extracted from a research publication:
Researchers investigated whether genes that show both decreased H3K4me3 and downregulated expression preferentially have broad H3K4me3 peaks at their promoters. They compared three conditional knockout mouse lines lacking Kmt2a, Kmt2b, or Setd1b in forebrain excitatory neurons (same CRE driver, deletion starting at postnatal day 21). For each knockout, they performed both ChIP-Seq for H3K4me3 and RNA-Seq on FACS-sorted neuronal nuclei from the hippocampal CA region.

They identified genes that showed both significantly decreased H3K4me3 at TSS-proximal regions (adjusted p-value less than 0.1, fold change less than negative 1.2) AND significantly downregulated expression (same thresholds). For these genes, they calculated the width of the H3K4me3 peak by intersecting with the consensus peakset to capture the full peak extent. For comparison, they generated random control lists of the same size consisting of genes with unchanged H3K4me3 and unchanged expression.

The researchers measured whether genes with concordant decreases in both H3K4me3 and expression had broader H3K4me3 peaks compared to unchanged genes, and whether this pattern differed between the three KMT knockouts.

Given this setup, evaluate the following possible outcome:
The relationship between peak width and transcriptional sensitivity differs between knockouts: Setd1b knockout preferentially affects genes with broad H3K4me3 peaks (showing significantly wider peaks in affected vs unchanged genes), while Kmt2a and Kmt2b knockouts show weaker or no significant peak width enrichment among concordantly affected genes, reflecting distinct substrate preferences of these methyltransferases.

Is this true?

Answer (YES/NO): NO